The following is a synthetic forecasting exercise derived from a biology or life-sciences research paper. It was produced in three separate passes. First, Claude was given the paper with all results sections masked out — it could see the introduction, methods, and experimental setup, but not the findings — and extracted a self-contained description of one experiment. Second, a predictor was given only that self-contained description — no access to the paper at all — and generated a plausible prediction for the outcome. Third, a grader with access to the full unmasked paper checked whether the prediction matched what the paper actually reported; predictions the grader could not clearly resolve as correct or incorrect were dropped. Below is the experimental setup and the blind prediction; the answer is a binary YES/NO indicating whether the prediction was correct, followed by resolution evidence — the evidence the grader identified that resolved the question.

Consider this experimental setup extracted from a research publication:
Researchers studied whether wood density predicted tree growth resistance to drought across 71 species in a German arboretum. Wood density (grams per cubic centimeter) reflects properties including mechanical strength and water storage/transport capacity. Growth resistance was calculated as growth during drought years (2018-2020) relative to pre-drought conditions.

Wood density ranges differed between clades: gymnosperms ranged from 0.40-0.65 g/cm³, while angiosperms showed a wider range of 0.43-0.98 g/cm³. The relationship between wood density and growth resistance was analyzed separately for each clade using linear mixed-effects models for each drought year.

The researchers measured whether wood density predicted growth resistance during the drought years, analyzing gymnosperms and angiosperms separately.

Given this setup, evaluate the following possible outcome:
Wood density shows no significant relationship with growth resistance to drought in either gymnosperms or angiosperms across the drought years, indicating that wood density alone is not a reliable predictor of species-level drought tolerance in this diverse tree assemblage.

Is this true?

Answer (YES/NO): NO